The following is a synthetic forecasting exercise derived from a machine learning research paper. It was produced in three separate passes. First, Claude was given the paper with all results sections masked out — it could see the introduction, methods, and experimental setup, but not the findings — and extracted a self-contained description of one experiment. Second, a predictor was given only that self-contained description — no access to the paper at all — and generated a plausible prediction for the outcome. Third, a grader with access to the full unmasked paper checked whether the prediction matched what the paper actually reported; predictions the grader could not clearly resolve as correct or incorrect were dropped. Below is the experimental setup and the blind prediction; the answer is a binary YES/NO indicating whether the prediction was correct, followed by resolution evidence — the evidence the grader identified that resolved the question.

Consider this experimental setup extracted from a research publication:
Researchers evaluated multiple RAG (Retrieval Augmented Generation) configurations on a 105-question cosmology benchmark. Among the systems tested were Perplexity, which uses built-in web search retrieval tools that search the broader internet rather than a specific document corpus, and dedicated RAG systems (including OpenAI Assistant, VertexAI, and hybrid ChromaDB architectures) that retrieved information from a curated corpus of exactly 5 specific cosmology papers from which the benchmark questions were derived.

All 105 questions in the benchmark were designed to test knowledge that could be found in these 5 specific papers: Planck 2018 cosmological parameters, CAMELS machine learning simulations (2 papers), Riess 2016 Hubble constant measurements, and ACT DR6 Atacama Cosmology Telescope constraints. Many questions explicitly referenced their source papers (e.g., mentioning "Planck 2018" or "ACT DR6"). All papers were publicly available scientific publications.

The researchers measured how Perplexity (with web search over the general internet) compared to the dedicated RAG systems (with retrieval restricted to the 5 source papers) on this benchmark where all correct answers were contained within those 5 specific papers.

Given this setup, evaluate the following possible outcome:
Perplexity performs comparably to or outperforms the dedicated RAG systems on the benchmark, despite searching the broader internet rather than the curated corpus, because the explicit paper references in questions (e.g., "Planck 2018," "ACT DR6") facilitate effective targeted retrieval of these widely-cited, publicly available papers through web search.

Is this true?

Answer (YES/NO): NO